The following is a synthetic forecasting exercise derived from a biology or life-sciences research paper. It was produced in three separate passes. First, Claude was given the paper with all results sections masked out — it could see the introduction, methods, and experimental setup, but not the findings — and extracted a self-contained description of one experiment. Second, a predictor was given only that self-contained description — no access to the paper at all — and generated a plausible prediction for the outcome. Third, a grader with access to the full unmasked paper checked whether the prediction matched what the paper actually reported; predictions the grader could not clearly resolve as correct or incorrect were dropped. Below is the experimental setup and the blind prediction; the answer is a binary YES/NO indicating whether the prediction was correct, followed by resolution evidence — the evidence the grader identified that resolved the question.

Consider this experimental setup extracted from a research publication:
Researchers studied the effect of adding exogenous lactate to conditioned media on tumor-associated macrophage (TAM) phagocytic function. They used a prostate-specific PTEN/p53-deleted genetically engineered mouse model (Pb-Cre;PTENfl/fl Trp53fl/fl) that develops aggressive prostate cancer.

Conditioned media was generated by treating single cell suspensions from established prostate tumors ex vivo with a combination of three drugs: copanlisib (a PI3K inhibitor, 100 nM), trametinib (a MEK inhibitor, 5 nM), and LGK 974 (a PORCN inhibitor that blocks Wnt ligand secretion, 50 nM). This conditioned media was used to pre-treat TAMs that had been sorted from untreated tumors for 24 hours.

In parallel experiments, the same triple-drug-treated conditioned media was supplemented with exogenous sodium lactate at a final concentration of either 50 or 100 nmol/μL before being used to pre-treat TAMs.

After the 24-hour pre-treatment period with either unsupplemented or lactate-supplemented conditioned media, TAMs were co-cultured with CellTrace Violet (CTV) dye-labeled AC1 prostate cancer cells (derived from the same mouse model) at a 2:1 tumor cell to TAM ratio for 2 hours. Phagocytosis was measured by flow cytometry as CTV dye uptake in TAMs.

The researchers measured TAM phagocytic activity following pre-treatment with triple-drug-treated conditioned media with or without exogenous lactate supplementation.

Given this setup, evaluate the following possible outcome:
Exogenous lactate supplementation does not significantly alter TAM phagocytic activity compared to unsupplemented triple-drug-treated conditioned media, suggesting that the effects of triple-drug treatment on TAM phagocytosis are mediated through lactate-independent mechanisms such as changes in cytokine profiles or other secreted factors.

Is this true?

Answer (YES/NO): NO